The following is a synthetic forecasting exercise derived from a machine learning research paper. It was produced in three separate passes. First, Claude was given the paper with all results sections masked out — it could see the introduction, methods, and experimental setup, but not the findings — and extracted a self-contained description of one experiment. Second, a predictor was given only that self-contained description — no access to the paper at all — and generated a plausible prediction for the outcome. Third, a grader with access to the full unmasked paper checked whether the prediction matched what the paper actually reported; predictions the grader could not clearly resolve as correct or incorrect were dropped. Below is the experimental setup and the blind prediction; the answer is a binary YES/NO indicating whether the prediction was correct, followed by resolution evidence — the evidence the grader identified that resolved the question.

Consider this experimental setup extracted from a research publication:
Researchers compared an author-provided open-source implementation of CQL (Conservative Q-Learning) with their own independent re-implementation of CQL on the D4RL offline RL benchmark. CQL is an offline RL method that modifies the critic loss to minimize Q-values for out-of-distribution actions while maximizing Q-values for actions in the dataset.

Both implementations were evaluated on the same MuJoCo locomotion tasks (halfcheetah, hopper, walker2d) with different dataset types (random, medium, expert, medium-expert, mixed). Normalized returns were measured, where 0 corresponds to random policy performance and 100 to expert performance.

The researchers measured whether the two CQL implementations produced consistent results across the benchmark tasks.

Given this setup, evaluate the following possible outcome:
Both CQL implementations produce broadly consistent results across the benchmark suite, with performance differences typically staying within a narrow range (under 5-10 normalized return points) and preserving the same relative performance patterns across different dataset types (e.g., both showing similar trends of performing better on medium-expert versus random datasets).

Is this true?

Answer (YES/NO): NO